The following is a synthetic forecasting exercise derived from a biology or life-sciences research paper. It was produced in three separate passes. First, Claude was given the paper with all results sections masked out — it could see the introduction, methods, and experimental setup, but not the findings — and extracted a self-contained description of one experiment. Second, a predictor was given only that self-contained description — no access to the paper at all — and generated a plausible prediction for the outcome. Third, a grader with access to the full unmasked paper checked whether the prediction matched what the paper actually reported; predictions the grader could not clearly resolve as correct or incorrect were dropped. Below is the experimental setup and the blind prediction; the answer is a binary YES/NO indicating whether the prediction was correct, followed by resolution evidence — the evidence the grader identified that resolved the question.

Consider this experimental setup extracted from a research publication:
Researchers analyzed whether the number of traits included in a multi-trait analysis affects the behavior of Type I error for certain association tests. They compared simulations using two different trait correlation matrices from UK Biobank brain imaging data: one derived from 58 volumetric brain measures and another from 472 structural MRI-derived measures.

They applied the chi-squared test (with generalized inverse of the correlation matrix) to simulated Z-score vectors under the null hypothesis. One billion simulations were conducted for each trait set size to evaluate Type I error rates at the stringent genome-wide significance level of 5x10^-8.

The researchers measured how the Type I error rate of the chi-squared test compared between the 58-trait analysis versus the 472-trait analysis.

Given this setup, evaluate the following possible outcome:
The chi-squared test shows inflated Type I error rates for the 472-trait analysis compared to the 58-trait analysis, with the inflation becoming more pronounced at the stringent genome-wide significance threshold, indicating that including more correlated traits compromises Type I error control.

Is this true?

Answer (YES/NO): YES